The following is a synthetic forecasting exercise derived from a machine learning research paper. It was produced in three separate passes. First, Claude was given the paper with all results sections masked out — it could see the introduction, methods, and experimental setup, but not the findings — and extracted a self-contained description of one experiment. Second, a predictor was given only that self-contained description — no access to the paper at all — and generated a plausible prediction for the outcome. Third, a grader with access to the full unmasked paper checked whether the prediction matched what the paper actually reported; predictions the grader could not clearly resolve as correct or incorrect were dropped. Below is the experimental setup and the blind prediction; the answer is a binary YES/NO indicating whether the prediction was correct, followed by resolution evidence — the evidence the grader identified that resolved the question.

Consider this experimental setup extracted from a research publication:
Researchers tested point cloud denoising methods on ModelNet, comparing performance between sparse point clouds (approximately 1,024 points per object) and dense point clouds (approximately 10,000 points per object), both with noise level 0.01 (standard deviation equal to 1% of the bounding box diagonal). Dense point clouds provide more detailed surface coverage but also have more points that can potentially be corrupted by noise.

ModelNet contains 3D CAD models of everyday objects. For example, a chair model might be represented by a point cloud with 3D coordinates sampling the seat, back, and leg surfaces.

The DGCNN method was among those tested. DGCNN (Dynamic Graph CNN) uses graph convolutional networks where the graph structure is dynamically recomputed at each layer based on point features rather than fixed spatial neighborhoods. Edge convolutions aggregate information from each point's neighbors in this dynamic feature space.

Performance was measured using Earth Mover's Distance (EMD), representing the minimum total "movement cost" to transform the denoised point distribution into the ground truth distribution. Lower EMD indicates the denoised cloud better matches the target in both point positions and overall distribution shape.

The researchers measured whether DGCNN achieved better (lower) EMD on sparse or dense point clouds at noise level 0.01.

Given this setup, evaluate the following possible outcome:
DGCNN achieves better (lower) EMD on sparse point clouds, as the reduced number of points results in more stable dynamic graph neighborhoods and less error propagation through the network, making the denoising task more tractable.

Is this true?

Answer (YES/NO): YES